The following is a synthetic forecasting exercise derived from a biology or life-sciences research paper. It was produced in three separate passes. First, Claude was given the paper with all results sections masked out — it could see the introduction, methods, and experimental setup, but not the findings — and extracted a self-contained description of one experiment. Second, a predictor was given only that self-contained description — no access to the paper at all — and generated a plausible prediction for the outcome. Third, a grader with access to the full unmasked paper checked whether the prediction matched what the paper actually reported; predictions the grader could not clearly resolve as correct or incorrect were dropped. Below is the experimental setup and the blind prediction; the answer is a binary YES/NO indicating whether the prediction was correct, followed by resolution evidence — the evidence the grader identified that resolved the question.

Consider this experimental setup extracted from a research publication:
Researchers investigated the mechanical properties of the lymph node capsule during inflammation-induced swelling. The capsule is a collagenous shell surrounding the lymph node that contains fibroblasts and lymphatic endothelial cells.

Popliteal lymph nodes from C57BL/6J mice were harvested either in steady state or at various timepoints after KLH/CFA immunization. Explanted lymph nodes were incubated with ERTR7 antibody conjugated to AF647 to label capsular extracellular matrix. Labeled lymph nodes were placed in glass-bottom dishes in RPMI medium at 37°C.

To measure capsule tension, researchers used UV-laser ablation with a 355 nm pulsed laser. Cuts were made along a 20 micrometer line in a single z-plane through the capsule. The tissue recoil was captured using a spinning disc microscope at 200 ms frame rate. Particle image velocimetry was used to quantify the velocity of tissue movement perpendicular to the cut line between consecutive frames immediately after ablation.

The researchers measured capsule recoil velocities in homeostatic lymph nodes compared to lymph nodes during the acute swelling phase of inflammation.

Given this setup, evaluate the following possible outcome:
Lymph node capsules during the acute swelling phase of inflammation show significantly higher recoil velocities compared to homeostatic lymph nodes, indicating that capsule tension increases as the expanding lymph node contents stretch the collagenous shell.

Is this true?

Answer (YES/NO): NO